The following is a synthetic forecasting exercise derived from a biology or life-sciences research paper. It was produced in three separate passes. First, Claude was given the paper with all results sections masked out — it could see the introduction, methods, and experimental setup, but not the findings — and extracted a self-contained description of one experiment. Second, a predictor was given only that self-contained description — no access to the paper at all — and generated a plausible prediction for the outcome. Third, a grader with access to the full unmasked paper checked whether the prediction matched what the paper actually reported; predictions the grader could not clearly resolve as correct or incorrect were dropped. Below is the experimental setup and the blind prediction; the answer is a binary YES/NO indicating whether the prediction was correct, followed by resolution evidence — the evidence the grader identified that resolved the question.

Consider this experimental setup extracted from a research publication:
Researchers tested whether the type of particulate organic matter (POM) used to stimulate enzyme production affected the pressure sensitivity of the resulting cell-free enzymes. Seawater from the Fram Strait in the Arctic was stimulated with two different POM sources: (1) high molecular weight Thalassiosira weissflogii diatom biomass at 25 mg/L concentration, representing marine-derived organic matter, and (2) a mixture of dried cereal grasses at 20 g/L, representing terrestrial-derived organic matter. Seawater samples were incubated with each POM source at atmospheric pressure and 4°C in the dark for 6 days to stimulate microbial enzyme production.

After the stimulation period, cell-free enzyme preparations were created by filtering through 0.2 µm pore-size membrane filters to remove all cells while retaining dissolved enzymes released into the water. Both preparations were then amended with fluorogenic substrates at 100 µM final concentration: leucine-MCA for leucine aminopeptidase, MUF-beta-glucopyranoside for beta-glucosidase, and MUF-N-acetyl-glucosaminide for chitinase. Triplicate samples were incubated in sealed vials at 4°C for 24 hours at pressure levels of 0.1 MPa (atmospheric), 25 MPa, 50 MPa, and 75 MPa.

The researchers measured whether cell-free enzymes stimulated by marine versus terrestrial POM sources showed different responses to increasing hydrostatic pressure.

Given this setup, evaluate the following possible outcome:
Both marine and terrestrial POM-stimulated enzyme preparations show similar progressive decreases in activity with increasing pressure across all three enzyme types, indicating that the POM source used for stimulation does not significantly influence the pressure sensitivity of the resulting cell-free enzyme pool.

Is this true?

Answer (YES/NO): NO